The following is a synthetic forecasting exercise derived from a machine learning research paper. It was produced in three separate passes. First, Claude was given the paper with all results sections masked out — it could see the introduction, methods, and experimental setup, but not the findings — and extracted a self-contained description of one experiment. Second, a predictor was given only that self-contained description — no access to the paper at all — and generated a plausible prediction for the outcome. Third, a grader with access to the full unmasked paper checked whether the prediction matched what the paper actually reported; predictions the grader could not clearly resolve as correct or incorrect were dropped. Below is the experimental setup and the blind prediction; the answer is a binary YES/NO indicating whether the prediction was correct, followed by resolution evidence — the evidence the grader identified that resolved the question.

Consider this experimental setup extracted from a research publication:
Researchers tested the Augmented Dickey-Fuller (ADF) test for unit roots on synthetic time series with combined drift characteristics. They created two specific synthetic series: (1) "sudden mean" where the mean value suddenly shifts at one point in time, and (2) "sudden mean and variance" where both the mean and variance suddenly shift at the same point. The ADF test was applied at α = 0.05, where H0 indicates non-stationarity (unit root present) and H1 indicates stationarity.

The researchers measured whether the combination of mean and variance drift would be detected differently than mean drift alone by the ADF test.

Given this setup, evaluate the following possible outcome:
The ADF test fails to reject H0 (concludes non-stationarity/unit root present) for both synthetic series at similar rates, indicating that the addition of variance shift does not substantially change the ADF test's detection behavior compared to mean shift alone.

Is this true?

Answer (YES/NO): YES